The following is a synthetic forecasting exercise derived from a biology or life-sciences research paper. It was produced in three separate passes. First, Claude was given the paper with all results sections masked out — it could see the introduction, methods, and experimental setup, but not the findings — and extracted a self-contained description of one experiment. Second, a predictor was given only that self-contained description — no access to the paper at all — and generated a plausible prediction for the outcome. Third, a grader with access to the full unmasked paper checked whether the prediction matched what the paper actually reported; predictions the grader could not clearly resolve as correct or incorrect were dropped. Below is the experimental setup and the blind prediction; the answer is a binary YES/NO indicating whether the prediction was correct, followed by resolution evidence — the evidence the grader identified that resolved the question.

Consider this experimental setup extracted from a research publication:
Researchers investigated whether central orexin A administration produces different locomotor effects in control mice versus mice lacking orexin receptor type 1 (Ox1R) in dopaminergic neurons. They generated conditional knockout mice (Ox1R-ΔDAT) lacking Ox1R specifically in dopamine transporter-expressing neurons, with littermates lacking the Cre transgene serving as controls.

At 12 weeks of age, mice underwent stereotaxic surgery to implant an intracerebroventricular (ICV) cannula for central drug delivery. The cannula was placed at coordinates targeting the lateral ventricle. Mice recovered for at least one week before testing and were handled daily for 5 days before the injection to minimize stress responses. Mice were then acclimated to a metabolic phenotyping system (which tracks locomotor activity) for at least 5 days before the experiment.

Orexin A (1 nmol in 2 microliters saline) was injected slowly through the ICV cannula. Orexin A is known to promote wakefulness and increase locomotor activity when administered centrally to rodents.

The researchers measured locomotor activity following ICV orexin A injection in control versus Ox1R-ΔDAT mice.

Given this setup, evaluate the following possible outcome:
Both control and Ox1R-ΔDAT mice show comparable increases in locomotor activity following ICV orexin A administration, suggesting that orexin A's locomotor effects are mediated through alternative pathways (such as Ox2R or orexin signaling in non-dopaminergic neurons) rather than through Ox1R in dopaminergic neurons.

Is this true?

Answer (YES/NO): NO